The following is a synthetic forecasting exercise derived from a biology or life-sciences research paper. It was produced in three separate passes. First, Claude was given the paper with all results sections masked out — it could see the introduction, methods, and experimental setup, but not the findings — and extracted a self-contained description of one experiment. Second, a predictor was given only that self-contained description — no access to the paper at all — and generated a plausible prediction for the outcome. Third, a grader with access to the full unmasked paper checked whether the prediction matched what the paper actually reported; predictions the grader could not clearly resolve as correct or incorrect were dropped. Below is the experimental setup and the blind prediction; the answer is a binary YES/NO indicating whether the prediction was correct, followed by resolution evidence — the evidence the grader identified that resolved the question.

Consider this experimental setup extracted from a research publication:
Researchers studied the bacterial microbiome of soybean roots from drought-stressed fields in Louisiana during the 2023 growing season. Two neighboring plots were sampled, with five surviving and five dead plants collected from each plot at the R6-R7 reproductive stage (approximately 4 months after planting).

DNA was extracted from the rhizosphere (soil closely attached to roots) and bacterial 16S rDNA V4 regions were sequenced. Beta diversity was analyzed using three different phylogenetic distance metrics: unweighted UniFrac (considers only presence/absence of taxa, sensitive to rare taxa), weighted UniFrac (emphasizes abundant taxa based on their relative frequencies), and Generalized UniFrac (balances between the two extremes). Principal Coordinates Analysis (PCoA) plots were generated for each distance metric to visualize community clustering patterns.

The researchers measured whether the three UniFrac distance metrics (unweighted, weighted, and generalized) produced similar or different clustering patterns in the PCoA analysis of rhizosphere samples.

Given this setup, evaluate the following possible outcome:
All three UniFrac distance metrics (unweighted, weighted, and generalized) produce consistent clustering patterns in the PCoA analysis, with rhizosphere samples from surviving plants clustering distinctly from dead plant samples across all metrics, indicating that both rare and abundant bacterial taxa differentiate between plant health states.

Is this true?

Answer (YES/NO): NO